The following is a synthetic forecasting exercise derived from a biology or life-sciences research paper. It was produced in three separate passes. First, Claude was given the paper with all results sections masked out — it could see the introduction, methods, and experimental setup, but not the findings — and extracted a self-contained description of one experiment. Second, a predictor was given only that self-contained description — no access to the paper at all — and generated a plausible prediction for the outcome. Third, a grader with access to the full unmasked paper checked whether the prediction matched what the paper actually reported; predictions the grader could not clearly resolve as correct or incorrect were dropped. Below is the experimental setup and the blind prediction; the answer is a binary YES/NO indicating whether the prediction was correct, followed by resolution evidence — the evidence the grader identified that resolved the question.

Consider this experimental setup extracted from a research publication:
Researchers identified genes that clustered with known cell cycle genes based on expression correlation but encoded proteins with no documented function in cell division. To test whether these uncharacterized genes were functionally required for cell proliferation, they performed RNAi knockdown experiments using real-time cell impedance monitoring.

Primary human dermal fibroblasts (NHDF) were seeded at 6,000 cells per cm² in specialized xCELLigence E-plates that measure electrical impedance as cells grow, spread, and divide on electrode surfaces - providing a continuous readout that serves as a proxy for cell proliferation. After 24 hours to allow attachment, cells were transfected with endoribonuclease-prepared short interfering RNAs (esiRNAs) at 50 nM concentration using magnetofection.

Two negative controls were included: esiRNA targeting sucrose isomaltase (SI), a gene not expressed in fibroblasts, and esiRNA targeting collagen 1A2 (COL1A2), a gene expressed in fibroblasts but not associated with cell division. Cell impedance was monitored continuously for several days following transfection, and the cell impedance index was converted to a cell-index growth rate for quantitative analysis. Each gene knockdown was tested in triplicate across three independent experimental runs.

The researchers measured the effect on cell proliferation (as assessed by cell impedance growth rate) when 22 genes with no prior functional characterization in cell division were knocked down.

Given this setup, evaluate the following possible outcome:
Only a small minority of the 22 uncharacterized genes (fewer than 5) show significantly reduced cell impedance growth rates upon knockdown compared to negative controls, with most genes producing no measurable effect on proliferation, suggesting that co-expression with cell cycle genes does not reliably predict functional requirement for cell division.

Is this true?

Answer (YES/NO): NO